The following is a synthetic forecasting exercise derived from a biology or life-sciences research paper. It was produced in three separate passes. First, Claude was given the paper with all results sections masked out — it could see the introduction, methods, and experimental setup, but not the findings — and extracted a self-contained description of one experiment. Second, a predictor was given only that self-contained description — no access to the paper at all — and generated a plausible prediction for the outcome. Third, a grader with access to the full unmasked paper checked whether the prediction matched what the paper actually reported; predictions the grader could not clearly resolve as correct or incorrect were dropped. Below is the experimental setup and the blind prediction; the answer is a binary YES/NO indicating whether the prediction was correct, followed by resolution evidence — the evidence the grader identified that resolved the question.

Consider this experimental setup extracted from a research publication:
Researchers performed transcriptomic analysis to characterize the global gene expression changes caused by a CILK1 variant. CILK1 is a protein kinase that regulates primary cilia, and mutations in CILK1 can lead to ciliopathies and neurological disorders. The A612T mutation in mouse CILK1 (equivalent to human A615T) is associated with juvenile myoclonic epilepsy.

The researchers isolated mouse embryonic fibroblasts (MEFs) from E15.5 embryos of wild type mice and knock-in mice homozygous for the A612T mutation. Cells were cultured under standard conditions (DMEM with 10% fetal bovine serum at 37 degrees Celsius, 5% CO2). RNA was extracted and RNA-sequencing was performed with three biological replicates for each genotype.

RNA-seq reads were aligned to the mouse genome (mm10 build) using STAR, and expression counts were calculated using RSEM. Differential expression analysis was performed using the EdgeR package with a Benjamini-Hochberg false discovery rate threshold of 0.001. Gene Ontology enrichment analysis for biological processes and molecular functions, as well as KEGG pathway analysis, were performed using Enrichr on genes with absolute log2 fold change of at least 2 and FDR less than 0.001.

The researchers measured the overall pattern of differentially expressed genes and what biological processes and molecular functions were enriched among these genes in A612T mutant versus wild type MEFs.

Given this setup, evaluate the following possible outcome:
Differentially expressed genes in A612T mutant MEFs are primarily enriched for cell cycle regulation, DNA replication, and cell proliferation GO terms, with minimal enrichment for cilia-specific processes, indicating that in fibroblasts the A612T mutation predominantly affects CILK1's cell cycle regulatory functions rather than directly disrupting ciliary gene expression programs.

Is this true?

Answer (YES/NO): NO